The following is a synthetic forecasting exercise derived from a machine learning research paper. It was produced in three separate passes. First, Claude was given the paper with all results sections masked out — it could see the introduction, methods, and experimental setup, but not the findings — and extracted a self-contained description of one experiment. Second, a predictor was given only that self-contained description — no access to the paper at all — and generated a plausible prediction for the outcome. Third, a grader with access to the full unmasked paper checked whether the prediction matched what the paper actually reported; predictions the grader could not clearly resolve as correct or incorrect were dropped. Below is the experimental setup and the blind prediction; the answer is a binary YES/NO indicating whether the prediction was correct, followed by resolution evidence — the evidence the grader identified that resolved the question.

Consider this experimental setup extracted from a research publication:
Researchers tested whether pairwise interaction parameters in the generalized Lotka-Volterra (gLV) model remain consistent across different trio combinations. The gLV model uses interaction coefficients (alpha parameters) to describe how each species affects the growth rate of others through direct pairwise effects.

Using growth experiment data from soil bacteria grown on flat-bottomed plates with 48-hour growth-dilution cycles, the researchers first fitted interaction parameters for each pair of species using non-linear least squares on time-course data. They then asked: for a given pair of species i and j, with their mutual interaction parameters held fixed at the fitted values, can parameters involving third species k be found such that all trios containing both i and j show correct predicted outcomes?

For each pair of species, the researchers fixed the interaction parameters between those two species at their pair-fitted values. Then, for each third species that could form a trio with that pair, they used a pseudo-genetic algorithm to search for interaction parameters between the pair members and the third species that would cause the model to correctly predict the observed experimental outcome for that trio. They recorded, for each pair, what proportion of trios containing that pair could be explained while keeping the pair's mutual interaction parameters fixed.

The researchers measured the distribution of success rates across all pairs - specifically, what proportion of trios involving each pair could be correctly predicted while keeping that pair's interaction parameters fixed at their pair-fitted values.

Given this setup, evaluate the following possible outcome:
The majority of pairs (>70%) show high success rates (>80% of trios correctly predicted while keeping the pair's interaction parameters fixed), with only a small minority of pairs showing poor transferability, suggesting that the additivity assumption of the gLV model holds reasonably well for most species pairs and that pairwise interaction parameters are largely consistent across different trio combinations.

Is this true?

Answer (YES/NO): NO